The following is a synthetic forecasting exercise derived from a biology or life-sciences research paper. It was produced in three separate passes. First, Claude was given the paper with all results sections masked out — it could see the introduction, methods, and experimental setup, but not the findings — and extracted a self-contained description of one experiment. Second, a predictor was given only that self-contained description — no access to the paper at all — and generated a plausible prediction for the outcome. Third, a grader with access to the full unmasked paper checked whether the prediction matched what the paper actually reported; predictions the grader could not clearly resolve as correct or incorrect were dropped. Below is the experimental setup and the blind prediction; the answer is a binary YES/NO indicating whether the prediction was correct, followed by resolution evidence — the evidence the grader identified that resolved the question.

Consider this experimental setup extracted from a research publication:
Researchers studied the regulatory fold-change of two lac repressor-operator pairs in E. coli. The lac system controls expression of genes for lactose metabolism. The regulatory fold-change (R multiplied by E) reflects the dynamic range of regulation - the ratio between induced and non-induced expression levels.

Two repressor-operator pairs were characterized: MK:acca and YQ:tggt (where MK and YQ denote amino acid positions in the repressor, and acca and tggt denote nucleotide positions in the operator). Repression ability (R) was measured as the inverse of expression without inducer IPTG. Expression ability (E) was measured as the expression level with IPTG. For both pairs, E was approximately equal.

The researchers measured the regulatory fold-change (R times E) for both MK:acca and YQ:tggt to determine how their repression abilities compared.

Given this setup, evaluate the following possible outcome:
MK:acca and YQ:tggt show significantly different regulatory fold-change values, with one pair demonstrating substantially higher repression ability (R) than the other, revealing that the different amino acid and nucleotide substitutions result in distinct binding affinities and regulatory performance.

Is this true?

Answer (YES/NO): YES